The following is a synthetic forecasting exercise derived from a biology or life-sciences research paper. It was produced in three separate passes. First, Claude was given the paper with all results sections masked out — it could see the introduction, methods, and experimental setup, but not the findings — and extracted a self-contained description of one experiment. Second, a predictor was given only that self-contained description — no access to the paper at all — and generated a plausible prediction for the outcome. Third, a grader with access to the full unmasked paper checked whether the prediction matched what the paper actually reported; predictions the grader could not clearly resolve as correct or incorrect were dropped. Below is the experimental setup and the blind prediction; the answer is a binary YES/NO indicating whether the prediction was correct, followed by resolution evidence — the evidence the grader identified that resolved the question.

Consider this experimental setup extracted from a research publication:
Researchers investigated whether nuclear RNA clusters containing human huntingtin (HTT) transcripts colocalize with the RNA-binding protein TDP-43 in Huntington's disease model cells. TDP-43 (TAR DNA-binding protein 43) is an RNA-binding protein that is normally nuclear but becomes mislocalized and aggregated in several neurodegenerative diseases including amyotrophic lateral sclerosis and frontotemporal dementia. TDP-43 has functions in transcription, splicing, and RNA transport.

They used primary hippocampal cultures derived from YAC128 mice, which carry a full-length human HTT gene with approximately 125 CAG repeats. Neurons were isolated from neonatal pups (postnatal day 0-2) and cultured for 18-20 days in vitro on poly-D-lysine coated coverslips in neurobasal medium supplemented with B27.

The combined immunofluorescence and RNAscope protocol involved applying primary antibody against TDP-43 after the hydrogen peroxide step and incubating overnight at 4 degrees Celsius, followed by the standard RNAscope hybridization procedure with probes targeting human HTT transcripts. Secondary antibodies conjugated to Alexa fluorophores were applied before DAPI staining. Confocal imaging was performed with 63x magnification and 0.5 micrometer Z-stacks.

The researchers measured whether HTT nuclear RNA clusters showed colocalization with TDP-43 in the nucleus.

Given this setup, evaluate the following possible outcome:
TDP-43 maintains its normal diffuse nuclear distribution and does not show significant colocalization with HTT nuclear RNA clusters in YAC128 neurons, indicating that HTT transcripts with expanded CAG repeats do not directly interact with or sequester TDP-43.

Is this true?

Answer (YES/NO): YES